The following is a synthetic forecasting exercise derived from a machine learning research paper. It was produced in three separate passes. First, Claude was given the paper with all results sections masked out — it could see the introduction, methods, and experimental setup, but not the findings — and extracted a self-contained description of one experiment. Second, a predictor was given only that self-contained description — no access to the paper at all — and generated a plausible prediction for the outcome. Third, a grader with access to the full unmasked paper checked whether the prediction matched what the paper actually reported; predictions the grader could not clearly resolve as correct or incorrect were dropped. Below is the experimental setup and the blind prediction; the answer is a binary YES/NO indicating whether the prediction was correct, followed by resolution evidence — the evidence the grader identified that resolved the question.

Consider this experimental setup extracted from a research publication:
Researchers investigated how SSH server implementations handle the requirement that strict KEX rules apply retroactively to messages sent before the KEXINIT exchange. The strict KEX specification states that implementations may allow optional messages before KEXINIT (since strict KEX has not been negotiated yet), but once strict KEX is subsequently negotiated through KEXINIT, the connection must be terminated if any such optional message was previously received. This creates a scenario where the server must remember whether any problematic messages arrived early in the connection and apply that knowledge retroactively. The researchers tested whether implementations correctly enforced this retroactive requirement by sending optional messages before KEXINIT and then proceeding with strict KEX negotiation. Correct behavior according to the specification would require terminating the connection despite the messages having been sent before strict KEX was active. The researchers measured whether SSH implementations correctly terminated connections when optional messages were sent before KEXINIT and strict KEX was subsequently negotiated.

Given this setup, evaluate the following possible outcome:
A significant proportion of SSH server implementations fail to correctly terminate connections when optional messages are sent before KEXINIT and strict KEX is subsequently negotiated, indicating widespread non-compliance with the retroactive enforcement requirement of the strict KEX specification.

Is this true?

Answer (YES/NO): NO